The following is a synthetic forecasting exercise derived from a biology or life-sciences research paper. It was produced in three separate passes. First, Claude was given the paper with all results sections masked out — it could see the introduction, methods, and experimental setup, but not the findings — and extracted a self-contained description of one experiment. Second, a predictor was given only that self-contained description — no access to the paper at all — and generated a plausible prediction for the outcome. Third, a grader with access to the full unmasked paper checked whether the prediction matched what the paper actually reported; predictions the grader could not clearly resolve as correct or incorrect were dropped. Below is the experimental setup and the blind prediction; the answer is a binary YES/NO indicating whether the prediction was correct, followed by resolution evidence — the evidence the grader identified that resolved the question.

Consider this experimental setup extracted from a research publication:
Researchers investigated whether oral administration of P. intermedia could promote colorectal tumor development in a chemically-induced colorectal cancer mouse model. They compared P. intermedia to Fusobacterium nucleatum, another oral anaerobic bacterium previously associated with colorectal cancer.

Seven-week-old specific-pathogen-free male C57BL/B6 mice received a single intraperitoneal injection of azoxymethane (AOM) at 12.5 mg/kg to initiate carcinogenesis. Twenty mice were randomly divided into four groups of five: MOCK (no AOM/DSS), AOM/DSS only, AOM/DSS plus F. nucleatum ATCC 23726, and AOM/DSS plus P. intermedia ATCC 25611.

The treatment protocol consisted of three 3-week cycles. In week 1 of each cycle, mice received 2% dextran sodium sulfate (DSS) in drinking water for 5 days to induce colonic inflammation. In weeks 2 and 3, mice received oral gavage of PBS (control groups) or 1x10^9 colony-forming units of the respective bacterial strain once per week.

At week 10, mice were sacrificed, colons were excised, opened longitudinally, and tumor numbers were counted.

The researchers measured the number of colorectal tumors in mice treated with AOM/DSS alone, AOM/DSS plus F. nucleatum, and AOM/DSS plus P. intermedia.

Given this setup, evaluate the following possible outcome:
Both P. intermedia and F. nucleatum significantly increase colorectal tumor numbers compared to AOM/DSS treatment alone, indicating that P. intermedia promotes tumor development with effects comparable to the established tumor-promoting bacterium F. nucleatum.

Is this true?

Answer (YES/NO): YES